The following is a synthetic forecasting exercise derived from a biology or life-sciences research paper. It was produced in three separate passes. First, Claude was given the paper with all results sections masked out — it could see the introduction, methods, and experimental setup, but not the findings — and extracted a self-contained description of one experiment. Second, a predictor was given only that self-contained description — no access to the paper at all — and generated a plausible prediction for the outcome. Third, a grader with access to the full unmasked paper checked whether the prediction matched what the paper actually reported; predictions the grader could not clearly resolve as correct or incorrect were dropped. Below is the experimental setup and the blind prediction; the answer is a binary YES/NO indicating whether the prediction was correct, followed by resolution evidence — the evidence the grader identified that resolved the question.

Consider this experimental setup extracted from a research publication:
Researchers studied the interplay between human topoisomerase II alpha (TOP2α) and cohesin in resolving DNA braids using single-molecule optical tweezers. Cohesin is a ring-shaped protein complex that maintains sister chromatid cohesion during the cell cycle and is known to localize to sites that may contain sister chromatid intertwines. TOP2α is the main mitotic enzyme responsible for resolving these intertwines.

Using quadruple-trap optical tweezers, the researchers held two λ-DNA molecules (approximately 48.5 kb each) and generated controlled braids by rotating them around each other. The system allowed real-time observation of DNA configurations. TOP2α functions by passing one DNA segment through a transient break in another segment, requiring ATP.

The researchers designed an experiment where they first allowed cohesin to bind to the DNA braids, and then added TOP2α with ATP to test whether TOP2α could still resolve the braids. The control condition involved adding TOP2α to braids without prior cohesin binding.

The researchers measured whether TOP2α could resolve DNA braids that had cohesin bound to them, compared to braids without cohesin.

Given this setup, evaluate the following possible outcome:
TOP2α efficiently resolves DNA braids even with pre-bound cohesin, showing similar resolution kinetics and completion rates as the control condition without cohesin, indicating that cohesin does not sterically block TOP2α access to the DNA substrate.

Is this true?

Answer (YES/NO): NO